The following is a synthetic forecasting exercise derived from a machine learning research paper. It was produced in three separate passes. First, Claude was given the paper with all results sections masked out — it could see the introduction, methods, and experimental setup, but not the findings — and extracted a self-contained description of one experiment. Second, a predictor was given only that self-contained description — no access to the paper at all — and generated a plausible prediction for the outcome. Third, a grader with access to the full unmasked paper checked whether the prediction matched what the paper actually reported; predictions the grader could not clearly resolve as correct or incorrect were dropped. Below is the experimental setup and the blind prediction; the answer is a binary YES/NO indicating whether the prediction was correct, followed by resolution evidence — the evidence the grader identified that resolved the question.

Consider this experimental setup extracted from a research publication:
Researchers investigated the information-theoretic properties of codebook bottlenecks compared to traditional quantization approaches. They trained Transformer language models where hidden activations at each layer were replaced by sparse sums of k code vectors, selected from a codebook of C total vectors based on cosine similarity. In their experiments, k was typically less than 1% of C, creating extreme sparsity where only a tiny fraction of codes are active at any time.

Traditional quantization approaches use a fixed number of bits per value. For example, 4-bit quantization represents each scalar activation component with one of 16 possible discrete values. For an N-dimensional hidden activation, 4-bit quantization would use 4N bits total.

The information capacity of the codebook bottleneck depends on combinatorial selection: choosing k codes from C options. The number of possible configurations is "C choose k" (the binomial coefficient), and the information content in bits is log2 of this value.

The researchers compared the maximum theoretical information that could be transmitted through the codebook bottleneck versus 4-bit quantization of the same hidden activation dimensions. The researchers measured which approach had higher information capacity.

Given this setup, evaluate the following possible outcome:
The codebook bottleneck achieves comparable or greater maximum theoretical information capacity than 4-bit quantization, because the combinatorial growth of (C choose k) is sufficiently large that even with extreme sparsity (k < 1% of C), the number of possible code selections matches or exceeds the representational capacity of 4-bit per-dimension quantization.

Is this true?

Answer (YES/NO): NO